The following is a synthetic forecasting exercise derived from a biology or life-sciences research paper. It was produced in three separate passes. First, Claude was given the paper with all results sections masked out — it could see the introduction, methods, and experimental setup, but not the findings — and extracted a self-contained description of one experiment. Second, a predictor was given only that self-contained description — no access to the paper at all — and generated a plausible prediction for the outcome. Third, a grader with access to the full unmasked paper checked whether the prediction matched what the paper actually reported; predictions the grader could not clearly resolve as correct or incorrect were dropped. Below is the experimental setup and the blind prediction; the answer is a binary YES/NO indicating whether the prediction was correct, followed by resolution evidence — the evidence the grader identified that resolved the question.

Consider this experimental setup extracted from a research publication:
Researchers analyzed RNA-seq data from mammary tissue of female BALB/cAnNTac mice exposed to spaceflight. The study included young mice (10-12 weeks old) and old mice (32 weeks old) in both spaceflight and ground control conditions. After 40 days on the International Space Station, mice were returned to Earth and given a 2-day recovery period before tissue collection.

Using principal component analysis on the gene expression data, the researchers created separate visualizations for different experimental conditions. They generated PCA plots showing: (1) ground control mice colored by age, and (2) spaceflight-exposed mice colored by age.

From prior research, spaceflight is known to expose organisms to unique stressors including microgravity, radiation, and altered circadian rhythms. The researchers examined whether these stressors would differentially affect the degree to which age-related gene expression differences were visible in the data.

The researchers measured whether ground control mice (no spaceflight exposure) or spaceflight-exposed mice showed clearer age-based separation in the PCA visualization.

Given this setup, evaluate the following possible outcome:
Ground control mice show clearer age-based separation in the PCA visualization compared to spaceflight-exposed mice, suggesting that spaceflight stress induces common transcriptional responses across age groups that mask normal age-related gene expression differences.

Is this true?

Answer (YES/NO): NO